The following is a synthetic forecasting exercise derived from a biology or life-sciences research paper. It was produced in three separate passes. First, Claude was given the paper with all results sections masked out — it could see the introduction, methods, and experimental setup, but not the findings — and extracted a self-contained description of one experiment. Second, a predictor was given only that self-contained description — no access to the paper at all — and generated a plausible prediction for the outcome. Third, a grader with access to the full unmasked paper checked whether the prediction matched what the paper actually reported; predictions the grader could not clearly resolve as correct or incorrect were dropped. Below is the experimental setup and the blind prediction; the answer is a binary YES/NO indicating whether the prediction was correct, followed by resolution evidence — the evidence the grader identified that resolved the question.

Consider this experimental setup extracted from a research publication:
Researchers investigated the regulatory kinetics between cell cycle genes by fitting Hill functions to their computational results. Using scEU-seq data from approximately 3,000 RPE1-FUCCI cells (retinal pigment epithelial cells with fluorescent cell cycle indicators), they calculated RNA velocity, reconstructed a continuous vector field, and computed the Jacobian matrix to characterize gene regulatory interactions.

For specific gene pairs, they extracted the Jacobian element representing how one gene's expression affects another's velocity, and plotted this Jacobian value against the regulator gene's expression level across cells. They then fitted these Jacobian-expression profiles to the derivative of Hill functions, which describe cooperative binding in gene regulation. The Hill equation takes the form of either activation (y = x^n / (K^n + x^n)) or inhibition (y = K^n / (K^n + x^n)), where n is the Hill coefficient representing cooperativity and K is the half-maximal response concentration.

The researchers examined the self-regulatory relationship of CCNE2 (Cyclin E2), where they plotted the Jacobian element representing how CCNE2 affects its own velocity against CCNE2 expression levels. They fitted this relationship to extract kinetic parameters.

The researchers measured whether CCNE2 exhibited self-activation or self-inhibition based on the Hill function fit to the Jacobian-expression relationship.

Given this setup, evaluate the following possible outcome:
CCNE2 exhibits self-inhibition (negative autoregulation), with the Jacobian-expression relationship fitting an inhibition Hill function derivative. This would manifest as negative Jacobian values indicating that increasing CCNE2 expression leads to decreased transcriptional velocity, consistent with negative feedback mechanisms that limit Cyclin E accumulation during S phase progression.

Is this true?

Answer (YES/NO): NO